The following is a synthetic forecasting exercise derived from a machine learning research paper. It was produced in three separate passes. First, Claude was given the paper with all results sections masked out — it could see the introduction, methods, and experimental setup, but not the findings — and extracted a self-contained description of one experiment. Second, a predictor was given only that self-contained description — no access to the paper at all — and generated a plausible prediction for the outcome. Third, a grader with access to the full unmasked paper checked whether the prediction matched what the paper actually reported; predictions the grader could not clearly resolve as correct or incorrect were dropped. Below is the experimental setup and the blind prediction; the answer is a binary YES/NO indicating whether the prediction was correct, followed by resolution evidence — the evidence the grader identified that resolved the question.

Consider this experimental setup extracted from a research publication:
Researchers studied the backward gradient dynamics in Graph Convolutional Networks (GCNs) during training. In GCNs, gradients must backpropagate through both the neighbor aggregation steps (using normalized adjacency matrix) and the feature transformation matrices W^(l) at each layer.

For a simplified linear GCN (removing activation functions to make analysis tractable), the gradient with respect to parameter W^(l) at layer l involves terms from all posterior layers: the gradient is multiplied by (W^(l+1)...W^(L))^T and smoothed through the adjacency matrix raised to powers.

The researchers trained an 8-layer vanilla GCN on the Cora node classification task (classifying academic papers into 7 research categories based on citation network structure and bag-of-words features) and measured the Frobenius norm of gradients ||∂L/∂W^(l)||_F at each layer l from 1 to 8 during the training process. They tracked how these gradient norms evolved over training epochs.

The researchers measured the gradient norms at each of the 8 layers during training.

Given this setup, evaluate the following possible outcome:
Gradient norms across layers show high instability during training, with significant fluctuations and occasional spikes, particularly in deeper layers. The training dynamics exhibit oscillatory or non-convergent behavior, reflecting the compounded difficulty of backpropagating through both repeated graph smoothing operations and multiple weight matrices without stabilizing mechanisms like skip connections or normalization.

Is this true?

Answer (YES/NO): NO